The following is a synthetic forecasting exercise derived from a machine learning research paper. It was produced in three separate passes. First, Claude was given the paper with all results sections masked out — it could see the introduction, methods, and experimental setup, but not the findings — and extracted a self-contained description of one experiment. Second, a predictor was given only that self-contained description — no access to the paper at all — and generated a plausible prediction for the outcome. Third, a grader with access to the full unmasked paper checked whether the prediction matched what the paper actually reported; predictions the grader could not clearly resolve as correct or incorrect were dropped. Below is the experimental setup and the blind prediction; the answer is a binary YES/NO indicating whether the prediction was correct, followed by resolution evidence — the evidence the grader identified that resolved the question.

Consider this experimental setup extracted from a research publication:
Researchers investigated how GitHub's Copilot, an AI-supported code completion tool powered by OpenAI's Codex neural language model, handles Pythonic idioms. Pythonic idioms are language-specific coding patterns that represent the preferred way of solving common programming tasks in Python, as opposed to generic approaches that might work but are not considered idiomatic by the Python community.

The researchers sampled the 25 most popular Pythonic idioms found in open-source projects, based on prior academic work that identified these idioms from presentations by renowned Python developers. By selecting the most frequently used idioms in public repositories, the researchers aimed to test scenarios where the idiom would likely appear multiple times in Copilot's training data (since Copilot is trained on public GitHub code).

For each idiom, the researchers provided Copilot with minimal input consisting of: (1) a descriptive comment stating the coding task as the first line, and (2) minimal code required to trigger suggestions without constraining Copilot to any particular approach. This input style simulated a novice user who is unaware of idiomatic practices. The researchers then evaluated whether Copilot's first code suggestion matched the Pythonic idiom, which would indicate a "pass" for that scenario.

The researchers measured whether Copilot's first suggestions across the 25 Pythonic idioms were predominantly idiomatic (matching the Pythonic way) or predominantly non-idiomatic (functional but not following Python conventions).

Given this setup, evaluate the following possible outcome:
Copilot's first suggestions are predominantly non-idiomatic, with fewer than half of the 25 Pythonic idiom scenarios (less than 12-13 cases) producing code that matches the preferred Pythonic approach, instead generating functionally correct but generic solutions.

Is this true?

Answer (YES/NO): YES